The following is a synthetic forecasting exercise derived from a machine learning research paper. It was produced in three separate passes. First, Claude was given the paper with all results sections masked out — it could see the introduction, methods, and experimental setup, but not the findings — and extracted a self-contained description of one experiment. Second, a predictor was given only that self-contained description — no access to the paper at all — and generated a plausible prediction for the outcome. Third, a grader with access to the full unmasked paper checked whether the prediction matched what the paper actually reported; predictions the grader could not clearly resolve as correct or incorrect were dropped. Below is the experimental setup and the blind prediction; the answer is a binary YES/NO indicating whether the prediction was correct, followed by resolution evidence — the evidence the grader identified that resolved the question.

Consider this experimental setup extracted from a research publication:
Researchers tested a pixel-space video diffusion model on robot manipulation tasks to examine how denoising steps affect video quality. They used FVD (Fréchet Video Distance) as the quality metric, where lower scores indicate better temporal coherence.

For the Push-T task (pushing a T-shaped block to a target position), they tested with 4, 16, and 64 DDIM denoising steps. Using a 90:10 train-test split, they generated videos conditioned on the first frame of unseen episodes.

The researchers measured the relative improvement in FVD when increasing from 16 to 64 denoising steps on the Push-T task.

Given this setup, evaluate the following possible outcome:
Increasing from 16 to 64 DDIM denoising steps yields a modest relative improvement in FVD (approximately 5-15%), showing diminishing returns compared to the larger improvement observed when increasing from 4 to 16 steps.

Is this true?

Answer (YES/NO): YES